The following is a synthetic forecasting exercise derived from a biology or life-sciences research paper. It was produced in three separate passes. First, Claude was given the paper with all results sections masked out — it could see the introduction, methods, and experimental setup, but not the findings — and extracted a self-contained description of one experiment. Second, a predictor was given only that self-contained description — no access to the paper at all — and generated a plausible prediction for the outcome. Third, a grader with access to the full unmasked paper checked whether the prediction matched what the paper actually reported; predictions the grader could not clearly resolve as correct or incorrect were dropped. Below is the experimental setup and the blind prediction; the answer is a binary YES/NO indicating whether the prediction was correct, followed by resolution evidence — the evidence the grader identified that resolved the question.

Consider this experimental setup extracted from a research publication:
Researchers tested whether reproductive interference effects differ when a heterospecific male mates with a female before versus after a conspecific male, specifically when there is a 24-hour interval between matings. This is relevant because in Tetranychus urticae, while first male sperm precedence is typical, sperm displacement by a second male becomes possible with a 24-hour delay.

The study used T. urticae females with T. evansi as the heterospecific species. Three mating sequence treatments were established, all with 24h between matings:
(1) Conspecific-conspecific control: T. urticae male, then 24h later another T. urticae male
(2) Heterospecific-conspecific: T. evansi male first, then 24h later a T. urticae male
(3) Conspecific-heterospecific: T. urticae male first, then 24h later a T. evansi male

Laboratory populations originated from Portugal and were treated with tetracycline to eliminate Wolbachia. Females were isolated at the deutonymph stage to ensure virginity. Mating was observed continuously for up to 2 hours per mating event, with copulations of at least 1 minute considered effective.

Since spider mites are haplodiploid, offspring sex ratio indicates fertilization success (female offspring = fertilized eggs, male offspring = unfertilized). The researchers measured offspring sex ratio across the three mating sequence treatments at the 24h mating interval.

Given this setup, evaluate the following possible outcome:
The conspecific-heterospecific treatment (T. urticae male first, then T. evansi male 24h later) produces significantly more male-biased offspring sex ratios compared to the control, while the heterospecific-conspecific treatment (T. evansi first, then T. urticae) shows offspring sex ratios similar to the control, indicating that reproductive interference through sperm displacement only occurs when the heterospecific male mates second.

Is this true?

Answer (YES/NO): YES